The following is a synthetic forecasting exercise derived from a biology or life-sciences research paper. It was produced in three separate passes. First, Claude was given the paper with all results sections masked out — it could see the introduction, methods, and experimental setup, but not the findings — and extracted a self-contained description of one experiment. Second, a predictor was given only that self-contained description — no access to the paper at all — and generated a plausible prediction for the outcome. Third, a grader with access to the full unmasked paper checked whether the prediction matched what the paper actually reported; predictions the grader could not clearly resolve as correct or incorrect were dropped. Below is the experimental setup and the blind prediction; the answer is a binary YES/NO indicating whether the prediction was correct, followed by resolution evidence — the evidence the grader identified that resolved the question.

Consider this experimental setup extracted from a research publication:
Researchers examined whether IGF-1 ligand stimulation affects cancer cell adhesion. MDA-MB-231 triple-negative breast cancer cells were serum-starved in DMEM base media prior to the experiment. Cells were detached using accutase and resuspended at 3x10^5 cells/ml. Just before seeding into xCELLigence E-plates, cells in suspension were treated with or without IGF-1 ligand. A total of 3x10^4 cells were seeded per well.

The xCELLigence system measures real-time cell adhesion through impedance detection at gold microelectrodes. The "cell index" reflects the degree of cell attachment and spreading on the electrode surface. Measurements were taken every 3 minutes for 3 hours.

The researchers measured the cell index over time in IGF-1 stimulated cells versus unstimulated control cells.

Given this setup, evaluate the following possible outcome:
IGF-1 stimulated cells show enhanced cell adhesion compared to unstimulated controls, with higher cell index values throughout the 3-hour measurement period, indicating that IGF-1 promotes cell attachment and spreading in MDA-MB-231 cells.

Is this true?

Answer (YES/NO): YES